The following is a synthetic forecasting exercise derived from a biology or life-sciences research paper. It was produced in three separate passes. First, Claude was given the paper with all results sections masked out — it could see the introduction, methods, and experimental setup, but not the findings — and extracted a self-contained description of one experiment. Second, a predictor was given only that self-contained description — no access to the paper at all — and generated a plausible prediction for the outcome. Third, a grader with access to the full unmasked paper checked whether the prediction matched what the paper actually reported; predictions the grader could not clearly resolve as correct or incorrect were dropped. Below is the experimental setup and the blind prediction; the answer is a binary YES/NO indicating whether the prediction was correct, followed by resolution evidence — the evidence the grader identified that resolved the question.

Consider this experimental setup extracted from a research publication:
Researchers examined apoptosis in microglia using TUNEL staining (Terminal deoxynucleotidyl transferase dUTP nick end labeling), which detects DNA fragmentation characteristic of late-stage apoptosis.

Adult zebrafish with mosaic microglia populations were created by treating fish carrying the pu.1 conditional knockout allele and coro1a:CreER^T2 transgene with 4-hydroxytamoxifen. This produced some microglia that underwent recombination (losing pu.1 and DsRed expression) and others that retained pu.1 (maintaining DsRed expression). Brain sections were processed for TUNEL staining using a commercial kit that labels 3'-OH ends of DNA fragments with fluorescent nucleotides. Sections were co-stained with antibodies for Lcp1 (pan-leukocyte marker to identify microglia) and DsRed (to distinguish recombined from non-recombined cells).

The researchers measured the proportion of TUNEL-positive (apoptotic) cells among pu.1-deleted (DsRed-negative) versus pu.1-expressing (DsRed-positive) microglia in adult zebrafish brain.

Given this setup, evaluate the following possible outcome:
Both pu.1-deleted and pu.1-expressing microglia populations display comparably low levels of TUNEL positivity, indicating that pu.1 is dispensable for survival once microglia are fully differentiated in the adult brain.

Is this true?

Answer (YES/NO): NO